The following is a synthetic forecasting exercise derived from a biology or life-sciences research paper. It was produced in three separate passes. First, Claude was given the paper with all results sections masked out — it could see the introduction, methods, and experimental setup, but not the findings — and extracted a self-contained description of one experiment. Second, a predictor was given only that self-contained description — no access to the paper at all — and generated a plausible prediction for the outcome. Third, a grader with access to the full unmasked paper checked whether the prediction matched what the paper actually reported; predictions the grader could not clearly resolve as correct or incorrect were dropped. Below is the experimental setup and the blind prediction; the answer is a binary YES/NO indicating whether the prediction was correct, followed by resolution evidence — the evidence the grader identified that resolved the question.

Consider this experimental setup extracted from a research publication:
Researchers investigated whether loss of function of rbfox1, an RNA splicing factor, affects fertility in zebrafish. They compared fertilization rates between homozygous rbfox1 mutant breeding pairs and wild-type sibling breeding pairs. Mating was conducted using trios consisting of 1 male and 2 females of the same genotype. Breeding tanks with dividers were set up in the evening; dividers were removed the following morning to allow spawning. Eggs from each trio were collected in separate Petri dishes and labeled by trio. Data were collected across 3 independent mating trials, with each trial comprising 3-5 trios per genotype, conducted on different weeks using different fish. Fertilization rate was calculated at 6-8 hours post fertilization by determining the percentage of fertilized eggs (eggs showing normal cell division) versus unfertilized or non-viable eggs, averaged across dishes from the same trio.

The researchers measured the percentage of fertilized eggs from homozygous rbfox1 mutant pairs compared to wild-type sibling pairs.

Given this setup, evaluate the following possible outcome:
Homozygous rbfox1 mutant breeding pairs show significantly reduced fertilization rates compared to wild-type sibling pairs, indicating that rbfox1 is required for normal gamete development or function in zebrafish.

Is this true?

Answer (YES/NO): YES